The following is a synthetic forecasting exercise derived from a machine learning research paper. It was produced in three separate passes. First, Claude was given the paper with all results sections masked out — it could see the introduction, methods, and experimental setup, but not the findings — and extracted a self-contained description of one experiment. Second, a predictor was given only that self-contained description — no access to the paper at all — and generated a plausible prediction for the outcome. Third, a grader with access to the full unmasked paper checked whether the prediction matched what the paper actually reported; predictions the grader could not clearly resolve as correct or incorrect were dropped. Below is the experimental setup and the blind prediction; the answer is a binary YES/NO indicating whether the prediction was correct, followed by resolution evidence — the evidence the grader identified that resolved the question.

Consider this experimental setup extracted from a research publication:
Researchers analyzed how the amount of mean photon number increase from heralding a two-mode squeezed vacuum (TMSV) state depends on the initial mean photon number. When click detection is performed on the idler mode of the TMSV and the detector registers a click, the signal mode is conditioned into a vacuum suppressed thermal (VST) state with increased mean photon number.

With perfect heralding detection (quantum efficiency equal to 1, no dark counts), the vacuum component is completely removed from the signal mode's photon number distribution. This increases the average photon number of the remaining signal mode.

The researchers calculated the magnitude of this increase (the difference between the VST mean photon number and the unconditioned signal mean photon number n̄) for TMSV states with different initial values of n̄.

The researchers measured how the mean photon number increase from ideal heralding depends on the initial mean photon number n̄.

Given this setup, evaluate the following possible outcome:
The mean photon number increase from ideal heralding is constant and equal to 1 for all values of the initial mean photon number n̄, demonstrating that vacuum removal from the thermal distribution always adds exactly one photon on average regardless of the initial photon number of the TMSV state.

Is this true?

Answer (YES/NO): YES